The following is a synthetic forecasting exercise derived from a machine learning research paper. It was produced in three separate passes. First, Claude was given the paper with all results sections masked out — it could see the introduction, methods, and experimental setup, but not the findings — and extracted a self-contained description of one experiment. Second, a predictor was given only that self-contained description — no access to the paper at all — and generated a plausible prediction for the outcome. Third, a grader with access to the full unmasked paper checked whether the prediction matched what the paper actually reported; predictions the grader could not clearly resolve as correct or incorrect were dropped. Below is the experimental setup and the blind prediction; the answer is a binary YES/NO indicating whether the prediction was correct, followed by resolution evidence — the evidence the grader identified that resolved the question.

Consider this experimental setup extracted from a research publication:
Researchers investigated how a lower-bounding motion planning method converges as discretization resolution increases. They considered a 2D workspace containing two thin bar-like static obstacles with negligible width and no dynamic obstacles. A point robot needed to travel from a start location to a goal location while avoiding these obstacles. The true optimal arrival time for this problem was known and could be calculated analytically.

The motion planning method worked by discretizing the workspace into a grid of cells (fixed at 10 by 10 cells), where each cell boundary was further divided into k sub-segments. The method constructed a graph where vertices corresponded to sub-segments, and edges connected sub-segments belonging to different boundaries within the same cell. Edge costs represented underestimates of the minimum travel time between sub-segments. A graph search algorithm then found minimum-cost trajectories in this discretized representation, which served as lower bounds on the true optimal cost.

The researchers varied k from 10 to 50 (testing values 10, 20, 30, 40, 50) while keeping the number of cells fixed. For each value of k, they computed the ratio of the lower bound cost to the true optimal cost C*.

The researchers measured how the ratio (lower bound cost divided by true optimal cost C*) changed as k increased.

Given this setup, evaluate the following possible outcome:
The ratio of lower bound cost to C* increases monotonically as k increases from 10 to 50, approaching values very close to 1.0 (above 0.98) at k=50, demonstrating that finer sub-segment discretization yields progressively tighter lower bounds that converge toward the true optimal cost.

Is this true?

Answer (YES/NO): NO